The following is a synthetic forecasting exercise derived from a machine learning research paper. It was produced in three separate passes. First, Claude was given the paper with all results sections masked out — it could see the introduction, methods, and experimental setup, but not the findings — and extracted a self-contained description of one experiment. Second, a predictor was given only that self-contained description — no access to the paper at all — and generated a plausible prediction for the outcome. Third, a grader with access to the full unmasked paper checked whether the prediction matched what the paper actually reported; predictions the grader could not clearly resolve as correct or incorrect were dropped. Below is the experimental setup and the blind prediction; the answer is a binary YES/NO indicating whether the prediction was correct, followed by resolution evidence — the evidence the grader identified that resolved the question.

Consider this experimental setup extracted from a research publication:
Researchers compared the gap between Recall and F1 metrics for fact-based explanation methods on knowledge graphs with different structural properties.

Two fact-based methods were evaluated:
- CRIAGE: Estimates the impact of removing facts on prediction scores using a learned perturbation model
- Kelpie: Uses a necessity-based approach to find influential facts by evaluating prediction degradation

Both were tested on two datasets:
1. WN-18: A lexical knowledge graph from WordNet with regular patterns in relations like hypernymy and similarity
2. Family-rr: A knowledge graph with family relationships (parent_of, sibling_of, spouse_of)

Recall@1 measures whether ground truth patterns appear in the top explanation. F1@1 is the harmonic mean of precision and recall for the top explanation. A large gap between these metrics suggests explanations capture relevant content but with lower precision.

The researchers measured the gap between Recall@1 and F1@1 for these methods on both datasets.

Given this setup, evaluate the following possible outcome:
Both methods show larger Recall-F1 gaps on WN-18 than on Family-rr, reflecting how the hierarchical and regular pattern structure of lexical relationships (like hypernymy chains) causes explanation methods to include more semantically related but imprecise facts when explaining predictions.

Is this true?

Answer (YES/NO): YES